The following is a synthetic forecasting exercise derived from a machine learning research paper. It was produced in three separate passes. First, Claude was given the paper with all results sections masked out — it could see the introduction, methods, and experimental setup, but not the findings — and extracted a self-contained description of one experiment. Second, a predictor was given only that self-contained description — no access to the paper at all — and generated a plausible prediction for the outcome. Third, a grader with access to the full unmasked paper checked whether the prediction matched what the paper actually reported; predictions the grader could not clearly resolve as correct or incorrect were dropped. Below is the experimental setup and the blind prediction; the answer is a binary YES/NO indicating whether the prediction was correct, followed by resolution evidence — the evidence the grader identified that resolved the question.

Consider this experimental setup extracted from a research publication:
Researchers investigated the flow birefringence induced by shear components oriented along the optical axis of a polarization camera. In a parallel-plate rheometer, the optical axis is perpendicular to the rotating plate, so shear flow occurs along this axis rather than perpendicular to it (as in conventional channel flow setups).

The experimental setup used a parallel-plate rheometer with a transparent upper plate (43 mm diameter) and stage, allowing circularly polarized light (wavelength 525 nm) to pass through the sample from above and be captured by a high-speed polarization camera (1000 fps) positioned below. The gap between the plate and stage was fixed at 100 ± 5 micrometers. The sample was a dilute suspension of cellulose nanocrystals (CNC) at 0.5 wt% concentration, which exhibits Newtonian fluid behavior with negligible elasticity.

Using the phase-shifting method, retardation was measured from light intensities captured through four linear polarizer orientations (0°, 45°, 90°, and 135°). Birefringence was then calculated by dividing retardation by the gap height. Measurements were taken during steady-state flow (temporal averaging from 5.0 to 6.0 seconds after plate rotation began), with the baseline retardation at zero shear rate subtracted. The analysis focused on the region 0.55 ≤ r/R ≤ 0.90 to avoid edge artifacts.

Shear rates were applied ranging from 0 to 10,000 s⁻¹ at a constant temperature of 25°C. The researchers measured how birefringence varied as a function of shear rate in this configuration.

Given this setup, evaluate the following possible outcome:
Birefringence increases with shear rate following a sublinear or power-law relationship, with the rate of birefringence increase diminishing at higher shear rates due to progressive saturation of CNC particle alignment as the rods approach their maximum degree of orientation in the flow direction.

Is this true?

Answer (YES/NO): YES